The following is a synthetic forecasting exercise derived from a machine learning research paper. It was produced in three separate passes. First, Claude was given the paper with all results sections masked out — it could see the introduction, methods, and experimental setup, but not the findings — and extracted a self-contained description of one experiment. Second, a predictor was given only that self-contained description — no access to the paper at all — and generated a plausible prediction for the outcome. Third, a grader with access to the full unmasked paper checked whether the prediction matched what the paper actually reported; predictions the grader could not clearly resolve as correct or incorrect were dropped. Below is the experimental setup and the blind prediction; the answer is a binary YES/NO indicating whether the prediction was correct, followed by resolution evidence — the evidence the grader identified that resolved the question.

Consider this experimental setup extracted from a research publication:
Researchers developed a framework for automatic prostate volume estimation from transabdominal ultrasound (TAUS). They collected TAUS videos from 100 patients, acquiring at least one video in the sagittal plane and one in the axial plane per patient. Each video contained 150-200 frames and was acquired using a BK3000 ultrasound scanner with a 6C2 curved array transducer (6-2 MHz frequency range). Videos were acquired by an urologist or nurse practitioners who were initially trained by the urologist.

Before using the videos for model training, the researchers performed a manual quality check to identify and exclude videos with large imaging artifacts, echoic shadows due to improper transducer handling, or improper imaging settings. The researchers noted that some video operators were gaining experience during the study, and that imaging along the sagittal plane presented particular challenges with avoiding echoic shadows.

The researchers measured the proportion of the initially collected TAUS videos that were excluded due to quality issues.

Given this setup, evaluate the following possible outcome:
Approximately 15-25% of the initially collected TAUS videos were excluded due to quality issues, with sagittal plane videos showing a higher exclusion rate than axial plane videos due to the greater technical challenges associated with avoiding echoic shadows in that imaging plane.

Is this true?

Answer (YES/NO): NO